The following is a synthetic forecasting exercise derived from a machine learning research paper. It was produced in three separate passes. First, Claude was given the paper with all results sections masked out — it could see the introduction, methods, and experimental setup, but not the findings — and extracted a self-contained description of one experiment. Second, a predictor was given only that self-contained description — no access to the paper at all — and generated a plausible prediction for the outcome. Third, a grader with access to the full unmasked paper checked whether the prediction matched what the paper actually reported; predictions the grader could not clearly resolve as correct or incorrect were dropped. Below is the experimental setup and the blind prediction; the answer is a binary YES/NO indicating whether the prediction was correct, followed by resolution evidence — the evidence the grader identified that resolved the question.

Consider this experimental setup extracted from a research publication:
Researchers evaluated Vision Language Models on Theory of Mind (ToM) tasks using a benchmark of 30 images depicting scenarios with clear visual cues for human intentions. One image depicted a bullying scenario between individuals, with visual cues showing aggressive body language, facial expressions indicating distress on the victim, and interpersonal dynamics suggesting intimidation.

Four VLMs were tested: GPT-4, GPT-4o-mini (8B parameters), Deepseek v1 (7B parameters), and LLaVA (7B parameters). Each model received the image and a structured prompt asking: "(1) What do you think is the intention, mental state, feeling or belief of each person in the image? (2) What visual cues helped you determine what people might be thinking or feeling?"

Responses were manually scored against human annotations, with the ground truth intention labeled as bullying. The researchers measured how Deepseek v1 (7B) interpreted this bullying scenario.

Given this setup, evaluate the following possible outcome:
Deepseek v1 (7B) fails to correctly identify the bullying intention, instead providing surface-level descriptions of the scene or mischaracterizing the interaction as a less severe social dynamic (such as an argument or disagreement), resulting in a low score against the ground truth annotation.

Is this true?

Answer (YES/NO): YES